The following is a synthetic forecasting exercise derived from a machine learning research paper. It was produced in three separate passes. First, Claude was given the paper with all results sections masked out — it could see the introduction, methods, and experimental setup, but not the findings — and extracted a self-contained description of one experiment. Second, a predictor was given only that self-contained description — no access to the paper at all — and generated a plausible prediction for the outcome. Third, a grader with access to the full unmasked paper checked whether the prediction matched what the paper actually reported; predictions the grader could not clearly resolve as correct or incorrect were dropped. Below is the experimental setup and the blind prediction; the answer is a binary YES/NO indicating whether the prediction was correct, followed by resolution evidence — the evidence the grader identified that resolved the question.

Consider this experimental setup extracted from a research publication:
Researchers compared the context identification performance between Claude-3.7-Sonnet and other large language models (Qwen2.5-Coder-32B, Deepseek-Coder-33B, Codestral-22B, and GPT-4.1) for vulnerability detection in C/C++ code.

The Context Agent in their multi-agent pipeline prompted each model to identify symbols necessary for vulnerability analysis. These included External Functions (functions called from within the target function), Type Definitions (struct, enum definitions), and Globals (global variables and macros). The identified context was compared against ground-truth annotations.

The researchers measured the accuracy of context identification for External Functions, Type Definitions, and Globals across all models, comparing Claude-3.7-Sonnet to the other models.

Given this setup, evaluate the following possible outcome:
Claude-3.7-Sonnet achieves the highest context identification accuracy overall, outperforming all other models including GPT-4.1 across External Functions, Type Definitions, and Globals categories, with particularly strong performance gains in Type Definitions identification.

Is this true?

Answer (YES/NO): YES